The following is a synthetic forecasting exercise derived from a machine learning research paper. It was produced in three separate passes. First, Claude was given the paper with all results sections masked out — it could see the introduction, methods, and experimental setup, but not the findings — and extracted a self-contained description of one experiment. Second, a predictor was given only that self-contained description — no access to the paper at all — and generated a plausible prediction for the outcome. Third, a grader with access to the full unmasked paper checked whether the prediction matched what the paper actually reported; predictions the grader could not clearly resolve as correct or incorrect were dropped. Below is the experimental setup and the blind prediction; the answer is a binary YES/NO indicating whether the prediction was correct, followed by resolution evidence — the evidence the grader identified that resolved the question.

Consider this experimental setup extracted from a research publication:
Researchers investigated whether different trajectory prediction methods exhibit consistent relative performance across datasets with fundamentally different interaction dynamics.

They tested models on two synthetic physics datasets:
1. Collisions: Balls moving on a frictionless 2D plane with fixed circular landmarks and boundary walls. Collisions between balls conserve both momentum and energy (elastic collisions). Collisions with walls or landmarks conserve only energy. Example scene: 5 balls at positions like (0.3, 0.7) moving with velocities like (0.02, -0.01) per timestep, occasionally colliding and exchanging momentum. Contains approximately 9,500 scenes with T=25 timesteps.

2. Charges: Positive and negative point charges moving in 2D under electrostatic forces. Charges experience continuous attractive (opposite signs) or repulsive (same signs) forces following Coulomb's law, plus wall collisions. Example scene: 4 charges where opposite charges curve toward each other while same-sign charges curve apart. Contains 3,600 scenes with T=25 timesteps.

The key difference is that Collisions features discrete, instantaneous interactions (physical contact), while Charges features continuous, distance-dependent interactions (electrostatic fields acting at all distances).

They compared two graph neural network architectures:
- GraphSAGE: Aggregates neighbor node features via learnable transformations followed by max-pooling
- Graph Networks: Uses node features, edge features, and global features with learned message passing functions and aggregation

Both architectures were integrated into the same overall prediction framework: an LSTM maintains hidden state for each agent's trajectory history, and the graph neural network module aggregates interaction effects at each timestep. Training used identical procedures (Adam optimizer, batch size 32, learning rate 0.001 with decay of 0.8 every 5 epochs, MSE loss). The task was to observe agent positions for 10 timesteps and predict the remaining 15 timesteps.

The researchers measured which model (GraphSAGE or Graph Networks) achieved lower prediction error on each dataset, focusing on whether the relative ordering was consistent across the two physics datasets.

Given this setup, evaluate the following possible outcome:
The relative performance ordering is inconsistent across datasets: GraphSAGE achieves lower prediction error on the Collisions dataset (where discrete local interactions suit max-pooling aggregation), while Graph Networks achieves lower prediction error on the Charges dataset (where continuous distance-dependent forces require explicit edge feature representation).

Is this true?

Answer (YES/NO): NO